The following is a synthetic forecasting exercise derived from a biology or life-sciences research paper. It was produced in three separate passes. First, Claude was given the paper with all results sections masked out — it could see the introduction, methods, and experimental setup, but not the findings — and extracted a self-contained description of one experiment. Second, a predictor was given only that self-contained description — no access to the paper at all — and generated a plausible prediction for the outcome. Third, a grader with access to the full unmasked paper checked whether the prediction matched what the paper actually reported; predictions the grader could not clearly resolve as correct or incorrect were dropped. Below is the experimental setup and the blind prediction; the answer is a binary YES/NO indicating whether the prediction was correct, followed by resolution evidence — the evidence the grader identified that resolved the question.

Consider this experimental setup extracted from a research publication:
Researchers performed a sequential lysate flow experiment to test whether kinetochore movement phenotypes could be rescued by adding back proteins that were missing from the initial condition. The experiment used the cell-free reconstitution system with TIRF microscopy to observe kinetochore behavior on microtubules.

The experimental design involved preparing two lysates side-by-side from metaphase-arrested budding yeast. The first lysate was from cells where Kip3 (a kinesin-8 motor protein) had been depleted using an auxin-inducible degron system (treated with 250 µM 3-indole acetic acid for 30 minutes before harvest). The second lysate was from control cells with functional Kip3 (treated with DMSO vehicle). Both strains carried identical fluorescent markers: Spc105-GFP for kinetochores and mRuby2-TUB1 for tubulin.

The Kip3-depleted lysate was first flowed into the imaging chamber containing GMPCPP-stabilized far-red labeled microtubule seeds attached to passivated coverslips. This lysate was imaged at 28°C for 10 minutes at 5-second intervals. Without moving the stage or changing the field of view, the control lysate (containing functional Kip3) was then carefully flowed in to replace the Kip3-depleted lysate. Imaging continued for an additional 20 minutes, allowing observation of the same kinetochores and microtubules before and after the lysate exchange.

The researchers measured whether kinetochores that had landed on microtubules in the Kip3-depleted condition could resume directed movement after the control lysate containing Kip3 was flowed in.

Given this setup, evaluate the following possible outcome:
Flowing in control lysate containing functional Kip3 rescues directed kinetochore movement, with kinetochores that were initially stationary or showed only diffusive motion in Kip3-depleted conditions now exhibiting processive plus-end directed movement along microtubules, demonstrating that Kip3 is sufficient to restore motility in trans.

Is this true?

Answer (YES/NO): YES